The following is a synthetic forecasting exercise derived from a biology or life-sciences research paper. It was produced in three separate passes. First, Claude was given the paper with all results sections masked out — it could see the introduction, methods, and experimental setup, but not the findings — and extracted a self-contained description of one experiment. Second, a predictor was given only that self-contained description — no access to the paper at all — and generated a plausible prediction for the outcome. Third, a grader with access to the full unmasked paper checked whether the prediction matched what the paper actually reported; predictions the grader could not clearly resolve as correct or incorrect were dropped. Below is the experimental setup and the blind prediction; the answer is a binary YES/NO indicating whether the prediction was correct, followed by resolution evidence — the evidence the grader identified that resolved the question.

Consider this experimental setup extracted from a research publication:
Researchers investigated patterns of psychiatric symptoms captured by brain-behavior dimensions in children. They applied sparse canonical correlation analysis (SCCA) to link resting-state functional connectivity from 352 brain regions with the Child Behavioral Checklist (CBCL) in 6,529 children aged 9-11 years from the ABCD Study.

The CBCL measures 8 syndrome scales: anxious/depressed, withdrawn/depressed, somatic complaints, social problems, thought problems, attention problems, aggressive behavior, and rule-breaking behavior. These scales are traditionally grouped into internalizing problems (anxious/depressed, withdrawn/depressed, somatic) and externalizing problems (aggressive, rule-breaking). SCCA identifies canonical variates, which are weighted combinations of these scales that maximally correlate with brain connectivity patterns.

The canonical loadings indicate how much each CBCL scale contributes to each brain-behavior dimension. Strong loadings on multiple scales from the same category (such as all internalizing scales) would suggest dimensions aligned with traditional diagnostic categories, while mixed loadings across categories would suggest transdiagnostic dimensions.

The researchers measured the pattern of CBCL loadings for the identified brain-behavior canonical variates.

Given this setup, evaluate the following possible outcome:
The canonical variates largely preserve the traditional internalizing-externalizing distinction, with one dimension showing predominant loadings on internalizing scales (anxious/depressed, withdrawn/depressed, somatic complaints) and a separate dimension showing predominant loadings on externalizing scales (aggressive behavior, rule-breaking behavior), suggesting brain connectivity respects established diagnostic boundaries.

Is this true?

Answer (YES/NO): YES